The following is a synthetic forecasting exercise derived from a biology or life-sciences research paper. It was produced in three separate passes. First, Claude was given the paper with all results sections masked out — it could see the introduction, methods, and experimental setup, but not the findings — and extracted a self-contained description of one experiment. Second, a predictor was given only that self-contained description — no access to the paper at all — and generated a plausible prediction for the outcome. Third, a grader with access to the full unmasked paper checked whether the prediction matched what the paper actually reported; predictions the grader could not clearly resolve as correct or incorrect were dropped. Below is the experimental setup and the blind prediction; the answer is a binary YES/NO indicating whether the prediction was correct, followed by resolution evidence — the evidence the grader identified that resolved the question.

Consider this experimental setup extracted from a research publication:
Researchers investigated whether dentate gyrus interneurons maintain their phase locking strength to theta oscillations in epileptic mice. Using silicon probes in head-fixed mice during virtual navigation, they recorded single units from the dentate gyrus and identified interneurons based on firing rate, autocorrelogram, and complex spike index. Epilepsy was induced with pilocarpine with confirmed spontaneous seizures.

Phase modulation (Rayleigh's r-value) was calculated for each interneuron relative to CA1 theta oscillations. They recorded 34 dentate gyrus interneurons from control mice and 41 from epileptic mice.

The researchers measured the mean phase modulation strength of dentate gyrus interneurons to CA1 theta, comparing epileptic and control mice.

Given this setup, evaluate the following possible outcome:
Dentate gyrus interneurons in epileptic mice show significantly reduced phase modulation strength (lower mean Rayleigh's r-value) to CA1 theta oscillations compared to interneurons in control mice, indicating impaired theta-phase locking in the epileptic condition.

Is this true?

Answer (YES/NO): NO